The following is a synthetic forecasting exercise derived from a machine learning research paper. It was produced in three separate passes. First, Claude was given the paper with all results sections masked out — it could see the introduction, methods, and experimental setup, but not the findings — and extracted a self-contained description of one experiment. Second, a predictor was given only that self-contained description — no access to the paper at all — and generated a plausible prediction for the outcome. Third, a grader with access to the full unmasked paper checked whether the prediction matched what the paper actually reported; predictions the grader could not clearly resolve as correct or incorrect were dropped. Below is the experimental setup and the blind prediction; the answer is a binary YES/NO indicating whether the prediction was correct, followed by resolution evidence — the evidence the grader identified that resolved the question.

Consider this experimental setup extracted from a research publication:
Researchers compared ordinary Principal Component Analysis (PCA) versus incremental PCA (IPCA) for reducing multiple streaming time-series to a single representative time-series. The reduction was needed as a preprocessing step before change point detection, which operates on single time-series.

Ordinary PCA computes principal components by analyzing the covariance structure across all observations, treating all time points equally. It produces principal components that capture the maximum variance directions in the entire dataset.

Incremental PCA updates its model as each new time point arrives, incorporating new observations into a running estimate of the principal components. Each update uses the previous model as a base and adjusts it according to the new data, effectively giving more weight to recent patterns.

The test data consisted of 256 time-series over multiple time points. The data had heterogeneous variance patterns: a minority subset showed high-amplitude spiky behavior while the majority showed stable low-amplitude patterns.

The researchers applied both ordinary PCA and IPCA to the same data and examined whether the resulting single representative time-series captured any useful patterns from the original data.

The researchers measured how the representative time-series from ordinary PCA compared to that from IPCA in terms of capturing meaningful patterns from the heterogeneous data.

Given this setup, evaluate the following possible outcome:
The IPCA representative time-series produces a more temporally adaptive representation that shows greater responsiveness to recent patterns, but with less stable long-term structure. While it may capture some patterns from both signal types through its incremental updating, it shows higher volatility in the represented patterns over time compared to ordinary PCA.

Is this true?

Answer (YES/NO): NO